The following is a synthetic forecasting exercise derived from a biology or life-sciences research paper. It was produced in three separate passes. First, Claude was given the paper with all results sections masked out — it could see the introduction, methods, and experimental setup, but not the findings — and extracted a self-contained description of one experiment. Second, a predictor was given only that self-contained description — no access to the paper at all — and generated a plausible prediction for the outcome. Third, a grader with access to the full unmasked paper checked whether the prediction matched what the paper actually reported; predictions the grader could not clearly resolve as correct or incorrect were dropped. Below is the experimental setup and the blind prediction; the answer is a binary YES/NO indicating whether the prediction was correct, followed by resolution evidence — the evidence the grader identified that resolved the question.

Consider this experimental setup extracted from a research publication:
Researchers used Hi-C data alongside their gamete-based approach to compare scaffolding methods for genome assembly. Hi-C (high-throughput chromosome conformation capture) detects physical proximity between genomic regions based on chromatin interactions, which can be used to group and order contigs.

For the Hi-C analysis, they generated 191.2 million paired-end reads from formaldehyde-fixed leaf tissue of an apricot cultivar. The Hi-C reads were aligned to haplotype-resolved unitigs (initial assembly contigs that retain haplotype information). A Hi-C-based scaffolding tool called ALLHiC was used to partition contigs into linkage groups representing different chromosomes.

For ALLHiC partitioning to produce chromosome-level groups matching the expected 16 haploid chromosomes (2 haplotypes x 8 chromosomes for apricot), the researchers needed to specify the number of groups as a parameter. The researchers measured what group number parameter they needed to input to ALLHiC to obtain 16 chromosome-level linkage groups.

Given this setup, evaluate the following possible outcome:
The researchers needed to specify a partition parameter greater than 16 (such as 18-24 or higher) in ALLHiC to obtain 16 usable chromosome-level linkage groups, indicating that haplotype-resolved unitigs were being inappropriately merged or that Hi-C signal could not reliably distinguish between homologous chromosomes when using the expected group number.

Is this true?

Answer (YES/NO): YES